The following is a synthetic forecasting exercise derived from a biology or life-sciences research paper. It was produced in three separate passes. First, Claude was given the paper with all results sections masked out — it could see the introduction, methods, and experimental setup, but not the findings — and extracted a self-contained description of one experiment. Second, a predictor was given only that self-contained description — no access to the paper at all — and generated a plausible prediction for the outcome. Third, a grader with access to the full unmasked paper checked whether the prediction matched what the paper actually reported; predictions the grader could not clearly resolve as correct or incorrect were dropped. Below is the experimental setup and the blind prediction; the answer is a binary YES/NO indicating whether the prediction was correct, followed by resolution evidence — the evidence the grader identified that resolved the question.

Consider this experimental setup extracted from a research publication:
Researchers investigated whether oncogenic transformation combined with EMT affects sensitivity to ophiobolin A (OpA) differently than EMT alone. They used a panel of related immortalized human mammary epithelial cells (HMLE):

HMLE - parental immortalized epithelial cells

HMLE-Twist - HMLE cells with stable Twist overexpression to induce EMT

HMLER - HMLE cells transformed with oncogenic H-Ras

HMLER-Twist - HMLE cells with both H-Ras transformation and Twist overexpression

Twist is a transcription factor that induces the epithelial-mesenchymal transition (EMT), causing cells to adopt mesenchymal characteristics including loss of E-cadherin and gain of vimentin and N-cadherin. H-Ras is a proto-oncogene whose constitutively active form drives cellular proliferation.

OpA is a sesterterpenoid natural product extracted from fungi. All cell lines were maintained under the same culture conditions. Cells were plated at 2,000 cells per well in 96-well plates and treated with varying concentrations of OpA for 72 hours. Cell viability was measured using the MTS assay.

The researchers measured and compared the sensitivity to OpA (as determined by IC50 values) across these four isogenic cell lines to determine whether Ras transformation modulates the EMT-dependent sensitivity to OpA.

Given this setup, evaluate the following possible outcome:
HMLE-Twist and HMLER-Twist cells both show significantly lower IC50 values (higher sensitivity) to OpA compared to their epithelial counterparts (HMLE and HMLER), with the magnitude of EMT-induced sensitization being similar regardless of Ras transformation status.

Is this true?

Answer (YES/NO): YES